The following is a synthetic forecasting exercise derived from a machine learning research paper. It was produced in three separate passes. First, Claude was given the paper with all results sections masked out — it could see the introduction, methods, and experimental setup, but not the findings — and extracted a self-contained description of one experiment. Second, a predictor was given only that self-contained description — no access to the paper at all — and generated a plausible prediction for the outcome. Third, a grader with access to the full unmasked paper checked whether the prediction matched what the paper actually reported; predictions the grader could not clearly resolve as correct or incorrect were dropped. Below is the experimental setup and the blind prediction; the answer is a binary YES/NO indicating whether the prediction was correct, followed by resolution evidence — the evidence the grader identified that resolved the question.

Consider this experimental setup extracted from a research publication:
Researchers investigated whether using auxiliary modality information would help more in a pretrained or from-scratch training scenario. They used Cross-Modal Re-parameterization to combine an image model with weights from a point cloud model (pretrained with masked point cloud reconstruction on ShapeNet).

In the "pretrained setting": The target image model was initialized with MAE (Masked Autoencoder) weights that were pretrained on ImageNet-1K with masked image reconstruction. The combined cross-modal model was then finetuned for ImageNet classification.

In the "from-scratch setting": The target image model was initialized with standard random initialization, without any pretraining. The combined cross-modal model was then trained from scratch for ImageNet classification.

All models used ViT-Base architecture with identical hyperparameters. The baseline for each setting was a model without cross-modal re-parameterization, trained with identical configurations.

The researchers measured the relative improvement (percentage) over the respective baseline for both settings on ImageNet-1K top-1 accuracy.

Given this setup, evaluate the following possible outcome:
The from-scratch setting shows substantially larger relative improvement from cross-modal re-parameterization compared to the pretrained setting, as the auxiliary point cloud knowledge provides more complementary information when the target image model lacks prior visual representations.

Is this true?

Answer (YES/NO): YES